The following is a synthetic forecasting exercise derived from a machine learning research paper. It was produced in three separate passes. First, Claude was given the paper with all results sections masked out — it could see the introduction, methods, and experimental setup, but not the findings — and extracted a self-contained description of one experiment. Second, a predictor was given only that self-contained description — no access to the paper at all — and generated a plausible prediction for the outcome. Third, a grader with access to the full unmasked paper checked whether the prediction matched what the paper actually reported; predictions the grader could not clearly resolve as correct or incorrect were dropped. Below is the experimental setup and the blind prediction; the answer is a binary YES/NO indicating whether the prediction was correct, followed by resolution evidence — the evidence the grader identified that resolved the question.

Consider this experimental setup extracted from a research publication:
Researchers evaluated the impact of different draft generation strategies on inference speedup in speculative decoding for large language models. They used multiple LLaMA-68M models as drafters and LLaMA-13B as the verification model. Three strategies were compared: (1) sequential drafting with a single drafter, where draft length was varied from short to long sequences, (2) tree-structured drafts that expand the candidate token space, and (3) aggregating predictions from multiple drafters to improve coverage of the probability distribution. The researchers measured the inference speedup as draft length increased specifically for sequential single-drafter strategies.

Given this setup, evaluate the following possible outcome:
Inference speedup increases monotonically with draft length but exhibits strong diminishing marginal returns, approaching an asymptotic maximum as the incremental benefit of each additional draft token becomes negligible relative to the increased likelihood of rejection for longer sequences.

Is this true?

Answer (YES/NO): YES